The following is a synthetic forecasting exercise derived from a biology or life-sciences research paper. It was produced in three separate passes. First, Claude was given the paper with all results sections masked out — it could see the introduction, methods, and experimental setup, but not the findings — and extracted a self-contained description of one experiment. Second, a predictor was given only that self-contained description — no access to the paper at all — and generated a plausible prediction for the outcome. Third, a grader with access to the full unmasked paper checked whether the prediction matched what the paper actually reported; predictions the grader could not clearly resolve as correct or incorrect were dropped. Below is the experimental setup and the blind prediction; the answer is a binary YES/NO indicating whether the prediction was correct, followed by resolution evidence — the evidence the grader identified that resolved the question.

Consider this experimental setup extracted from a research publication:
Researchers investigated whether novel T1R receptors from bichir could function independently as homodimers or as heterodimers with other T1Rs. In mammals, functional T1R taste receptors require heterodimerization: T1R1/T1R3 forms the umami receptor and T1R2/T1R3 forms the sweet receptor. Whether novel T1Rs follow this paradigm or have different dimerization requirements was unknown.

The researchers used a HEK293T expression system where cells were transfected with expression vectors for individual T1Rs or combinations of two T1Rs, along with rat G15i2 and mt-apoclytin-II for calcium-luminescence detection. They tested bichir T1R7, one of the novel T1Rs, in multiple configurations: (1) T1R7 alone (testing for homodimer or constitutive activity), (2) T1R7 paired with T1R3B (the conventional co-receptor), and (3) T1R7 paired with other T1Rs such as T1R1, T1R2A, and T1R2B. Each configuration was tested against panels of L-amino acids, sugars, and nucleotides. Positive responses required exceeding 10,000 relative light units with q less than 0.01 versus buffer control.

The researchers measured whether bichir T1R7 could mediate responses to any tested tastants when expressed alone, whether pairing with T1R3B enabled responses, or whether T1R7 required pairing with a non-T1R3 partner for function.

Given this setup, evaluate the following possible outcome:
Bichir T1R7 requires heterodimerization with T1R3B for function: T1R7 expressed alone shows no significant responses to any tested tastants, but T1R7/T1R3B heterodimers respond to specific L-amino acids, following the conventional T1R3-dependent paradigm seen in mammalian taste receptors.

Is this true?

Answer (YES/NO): NO